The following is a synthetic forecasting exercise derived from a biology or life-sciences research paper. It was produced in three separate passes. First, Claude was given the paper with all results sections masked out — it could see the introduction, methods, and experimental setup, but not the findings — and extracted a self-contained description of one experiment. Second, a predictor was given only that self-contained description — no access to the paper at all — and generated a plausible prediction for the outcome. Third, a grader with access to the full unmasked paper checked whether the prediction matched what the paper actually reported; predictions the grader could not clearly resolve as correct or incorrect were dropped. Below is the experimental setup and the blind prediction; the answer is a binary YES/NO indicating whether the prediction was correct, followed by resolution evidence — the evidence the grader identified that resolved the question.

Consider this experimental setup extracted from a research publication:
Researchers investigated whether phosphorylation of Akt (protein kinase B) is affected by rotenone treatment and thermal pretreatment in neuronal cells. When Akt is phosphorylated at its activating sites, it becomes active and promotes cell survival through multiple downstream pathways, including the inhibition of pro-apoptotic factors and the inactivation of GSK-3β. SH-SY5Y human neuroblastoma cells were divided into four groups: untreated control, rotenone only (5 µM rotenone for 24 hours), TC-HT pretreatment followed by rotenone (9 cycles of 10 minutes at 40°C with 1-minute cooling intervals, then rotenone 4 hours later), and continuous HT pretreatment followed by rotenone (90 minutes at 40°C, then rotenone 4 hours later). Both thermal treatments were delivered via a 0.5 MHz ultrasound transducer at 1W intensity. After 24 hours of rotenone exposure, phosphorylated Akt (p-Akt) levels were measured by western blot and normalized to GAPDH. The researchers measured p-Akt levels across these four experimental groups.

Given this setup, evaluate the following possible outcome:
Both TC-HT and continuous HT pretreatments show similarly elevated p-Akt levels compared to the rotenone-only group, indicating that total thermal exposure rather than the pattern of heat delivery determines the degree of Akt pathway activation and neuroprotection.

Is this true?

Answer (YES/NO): NO